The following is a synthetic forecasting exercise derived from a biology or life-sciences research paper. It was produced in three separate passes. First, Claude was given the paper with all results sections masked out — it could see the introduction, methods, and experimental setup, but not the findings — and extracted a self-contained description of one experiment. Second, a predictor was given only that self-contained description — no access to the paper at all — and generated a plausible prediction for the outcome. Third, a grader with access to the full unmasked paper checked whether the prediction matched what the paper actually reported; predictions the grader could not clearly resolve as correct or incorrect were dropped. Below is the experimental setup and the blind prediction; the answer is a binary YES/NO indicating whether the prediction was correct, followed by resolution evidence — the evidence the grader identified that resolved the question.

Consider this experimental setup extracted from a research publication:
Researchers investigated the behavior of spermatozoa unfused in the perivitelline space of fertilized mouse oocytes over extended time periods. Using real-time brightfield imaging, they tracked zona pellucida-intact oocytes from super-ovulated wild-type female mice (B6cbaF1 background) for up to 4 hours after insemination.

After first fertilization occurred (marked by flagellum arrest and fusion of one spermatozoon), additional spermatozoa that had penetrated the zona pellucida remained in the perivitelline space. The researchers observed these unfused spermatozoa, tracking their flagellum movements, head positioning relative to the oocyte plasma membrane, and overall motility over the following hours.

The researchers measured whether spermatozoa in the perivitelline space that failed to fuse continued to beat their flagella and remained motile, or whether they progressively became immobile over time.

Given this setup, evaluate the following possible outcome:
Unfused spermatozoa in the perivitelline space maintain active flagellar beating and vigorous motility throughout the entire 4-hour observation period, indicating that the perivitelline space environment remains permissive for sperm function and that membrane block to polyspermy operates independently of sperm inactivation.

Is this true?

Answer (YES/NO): NO